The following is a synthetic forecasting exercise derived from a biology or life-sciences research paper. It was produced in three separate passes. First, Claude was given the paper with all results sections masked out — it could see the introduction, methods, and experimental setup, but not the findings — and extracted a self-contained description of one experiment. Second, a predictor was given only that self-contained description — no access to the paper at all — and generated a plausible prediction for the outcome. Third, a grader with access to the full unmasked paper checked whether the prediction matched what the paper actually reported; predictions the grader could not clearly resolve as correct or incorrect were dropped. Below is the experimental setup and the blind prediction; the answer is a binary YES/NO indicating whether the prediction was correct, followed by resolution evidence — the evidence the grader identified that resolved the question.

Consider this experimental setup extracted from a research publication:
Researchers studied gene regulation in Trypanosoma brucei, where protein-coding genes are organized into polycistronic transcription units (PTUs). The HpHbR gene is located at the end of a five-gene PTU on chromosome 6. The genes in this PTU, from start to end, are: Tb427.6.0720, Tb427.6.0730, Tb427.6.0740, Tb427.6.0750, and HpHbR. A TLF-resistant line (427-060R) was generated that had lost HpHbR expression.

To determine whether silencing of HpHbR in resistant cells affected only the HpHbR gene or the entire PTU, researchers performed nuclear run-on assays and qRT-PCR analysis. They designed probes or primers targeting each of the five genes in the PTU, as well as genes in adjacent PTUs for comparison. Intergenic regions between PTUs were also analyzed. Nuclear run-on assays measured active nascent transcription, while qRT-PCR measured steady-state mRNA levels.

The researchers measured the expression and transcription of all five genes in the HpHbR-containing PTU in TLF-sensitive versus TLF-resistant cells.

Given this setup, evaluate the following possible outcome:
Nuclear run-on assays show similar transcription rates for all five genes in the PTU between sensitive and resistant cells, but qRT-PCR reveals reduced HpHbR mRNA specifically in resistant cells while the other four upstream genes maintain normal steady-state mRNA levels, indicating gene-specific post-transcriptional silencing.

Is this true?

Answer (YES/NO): NO